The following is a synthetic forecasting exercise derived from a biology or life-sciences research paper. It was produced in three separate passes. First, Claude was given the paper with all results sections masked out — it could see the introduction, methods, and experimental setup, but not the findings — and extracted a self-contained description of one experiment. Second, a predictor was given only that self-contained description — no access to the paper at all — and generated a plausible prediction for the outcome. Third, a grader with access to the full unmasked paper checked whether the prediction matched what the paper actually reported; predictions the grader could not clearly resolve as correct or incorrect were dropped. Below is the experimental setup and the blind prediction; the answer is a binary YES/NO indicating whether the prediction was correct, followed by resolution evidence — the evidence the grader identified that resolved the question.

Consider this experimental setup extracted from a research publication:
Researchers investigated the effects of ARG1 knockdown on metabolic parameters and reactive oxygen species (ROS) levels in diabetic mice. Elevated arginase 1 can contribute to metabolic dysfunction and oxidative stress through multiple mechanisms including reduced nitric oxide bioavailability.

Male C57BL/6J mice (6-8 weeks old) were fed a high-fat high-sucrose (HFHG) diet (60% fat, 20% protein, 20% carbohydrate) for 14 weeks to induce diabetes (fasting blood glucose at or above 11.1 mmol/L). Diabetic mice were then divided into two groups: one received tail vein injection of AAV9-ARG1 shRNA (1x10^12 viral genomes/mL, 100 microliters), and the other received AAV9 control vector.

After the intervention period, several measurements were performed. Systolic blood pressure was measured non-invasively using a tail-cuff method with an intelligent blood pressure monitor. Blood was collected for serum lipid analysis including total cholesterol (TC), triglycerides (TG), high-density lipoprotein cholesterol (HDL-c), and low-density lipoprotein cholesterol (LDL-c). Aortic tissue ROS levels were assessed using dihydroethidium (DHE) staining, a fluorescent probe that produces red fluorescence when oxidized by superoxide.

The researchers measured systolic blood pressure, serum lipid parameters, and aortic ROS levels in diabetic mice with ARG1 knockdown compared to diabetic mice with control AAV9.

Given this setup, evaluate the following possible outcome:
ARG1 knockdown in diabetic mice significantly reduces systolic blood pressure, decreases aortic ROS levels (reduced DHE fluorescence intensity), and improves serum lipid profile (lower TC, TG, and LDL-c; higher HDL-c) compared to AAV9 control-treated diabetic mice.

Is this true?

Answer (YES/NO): YES